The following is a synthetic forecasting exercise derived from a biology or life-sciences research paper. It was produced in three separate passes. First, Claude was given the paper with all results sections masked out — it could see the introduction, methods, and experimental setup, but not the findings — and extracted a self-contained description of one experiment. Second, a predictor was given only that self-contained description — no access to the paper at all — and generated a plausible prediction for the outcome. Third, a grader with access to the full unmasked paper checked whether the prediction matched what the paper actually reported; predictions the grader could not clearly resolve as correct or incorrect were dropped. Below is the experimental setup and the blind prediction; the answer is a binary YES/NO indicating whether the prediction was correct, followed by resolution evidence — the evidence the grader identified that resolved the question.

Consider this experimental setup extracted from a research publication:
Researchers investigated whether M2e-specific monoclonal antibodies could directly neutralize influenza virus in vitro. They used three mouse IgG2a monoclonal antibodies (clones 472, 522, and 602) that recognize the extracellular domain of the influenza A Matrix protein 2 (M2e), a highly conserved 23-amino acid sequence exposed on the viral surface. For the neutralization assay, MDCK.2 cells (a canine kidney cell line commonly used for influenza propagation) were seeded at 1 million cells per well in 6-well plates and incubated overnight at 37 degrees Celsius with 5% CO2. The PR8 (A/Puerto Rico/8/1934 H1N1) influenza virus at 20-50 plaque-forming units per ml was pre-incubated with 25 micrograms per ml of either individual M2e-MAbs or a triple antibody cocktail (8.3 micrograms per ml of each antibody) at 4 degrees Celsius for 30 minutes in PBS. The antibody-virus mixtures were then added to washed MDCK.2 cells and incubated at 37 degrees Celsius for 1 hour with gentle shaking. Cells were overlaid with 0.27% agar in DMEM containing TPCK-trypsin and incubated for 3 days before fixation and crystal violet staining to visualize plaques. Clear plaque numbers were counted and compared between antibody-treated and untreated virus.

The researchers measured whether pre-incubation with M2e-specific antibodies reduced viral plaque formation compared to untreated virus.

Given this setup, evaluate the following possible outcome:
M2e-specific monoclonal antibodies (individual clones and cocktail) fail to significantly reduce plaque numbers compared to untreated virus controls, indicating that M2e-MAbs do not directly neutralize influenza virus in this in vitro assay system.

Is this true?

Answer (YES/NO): YES